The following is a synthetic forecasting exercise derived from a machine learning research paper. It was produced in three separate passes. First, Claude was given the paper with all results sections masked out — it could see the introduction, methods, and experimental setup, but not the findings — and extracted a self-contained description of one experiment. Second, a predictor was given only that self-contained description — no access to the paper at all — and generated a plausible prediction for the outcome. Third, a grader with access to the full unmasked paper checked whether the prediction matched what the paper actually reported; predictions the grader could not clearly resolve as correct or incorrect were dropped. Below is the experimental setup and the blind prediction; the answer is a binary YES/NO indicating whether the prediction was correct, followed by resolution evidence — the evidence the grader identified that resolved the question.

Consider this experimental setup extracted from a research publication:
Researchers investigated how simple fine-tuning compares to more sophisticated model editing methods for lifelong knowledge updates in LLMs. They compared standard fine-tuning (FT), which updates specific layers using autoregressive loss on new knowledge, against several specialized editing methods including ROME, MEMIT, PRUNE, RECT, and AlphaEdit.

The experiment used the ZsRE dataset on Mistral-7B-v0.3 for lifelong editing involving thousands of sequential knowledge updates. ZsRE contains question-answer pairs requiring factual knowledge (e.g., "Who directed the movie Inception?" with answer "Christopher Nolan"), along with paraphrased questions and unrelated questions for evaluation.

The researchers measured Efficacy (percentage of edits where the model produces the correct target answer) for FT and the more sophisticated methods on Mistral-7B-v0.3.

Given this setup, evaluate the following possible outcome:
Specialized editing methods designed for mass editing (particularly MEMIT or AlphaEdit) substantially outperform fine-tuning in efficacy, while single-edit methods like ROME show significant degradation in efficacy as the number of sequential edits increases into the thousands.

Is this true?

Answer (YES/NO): NO